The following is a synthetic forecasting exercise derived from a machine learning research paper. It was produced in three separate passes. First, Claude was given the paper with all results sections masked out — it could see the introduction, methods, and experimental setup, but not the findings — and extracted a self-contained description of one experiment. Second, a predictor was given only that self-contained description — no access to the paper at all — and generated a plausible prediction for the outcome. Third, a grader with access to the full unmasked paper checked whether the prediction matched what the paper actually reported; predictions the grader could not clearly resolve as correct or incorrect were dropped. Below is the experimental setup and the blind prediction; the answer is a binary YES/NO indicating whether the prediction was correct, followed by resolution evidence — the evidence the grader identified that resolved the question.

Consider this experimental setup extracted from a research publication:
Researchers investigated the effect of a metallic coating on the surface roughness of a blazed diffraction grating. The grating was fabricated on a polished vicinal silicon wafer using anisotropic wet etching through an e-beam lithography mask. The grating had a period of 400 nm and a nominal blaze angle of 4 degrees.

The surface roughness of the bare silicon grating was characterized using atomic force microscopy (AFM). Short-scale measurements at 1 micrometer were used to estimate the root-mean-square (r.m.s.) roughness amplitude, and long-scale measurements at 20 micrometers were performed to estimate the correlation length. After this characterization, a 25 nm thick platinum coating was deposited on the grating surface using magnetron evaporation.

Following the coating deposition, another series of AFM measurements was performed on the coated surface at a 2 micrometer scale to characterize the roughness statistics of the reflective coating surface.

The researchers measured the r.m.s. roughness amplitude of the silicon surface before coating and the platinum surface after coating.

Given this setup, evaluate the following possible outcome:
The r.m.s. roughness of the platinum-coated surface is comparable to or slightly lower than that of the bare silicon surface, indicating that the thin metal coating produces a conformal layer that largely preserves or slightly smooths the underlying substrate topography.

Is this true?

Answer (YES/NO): YES